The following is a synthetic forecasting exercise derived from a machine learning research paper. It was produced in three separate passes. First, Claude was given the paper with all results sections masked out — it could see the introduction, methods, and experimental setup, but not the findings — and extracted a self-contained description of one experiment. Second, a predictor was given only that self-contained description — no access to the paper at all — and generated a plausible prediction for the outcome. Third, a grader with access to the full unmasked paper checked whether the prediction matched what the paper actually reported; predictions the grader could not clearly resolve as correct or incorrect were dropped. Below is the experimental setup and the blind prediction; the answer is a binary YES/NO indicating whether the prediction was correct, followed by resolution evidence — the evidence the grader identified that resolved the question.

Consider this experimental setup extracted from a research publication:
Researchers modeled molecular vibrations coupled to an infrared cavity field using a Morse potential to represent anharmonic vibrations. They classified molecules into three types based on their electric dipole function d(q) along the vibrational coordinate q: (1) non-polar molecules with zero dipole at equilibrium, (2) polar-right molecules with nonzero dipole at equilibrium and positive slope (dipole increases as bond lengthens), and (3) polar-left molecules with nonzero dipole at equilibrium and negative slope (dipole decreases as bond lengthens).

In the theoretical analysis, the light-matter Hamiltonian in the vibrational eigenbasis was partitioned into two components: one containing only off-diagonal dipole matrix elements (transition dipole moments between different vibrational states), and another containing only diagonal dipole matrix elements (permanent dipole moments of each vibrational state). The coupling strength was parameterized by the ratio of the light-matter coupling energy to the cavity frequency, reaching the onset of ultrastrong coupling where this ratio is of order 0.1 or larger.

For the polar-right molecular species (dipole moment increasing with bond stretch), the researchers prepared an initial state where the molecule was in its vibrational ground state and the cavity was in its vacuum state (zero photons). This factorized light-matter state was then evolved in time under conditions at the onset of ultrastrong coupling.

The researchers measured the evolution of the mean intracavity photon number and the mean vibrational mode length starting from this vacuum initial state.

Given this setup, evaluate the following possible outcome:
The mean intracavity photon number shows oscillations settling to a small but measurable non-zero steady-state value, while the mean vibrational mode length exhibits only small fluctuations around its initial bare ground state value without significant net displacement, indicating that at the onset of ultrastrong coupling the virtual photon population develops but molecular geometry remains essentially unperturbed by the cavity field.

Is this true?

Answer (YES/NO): NO